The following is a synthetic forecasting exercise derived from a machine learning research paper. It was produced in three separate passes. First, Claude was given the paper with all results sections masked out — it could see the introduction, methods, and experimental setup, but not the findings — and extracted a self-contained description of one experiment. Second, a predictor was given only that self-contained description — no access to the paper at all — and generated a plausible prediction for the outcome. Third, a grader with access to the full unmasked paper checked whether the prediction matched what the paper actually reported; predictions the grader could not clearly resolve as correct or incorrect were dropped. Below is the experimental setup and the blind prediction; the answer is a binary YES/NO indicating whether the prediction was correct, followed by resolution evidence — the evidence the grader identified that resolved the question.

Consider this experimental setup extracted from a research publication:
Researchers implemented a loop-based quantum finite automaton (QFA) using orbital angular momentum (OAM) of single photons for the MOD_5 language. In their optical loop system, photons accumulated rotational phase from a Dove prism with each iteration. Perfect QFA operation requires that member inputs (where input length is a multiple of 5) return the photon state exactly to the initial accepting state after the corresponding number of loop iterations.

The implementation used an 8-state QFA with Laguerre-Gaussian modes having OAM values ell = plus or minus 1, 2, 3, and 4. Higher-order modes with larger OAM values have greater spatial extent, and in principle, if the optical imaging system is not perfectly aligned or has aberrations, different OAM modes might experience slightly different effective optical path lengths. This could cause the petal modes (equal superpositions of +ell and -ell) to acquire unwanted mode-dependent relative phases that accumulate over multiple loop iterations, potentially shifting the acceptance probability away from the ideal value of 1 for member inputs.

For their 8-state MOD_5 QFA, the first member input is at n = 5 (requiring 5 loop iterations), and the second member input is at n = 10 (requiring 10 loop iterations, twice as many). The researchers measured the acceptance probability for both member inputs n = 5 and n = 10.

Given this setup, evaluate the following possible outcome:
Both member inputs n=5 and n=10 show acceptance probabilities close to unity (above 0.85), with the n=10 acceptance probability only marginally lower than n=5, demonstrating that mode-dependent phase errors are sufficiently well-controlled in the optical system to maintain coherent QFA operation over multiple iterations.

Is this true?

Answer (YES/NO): YES